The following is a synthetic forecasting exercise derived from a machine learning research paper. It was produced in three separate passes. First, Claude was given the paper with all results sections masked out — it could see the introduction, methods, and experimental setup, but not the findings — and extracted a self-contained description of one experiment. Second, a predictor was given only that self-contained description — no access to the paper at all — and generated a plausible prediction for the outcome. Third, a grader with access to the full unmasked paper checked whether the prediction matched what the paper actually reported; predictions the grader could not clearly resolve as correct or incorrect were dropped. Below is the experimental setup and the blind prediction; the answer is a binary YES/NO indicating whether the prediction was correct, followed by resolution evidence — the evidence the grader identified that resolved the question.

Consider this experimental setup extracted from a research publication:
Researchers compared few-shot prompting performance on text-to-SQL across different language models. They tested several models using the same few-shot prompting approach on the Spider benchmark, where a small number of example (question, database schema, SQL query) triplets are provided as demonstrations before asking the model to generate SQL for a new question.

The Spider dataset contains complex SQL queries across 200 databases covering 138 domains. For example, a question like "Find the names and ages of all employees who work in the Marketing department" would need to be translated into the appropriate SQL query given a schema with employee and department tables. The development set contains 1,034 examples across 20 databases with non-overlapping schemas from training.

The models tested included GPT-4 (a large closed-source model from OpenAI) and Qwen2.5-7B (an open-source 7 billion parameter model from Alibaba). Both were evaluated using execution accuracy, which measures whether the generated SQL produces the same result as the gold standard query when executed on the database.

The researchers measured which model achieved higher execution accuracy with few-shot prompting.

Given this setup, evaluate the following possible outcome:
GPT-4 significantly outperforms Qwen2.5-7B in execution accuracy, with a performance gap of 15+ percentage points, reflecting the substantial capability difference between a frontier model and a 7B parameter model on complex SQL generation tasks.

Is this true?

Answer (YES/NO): NO